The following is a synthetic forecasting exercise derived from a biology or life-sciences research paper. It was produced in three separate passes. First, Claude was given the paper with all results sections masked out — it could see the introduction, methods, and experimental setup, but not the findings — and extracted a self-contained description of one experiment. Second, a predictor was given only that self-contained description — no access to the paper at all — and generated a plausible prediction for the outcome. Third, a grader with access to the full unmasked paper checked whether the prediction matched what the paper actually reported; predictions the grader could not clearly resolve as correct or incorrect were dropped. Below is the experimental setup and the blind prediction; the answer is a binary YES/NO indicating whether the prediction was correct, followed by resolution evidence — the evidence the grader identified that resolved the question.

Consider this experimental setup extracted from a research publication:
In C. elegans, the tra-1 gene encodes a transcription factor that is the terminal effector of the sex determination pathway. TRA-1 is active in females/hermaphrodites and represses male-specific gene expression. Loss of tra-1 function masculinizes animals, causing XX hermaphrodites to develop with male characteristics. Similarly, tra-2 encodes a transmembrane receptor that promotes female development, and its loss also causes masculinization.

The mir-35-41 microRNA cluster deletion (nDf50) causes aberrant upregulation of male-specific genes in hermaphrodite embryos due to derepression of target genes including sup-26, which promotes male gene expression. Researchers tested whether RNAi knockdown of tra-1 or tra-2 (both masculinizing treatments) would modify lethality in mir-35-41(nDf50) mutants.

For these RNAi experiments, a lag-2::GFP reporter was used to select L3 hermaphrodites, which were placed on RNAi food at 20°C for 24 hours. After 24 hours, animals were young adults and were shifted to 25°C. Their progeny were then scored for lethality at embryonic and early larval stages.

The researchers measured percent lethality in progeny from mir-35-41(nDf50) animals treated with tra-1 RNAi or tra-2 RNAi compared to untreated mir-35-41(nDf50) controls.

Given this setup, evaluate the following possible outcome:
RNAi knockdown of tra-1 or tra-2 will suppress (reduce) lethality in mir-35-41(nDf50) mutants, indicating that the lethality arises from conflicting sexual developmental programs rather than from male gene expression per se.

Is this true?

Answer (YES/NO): NO